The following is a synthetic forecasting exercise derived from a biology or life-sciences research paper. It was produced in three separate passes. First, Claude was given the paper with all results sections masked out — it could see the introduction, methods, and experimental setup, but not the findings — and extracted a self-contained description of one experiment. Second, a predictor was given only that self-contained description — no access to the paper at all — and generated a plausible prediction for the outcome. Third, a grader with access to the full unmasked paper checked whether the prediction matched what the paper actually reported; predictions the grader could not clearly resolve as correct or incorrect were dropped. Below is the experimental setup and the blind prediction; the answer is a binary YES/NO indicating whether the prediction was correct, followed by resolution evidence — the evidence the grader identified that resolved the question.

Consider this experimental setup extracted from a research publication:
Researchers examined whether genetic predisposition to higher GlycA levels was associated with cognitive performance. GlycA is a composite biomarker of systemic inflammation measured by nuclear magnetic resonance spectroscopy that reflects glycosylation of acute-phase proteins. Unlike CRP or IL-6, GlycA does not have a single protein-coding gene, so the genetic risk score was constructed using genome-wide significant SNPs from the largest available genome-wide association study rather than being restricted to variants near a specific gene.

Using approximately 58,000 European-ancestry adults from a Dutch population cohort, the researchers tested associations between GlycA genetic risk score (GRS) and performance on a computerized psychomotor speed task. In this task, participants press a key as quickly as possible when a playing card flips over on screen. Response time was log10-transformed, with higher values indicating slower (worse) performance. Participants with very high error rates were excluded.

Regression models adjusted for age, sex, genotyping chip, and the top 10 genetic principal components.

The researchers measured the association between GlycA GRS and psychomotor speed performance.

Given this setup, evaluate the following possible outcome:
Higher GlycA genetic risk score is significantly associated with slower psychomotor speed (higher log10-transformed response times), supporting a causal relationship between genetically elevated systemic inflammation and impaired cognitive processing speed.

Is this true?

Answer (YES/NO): NO